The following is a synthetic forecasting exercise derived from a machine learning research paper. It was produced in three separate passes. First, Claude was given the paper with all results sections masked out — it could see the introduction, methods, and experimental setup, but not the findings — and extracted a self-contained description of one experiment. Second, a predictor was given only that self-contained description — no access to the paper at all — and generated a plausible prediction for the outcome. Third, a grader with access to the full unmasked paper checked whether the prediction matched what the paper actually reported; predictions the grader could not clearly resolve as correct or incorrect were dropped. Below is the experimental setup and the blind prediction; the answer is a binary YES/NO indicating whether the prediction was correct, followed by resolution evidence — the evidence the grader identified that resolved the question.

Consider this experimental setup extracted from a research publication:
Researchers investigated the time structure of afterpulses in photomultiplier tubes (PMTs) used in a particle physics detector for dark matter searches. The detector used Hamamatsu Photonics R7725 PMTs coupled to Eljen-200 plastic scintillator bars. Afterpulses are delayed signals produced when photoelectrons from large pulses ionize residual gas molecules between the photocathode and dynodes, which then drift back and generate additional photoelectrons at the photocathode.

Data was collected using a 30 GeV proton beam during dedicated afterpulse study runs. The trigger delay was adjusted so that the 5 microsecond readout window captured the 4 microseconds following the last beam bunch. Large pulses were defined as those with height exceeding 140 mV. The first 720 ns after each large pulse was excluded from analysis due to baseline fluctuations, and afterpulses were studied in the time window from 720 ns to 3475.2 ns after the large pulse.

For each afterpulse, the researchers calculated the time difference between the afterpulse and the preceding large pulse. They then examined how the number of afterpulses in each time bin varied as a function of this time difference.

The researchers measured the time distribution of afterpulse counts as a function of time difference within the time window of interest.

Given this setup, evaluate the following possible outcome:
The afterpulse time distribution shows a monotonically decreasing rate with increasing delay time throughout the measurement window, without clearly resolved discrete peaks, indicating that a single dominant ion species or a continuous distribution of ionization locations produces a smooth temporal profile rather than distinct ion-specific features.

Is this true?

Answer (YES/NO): YES